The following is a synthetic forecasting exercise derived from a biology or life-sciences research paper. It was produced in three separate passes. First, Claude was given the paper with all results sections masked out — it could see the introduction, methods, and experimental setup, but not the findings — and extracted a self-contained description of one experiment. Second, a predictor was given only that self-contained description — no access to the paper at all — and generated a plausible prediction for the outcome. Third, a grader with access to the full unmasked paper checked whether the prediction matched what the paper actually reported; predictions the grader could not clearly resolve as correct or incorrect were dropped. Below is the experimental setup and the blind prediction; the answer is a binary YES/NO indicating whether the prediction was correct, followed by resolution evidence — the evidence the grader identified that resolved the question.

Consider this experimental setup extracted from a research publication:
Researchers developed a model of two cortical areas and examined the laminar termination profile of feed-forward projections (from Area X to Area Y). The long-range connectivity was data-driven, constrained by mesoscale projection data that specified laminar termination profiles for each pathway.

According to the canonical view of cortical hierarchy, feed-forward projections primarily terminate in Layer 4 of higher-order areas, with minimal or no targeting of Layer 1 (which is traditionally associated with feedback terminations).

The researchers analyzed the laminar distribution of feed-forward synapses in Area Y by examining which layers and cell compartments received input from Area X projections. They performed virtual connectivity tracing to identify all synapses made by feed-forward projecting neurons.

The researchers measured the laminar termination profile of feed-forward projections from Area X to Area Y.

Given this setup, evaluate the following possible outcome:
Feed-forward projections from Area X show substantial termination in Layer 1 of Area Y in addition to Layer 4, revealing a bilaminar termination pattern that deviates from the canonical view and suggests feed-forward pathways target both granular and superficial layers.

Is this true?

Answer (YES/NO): NO